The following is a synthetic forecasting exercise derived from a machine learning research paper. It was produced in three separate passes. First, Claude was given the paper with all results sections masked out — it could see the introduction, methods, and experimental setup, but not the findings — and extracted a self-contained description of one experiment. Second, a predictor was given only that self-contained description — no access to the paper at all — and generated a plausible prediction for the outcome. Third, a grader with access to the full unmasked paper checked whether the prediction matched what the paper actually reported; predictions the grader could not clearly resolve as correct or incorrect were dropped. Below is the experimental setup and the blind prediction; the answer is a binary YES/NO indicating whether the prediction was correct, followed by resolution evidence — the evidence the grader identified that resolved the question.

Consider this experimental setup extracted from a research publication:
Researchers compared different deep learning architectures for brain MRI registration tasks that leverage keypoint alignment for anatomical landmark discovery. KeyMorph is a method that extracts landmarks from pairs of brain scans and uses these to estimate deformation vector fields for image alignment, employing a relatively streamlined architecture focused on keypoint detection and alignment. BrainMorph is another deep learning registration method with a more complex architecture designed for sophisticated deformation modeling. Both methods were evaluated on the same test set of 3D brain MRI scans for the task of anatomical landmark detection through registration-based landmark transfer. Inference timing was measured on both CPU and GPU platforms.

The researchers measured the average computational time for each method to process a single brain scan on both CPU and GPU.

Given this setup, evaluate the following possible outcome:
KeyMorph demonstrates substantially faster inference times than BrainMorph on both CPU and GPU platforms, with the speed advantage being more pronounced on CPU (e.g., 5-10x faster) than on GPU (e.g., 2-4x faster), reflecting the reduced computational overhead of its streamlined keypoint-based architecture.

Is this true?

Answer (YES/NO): NO